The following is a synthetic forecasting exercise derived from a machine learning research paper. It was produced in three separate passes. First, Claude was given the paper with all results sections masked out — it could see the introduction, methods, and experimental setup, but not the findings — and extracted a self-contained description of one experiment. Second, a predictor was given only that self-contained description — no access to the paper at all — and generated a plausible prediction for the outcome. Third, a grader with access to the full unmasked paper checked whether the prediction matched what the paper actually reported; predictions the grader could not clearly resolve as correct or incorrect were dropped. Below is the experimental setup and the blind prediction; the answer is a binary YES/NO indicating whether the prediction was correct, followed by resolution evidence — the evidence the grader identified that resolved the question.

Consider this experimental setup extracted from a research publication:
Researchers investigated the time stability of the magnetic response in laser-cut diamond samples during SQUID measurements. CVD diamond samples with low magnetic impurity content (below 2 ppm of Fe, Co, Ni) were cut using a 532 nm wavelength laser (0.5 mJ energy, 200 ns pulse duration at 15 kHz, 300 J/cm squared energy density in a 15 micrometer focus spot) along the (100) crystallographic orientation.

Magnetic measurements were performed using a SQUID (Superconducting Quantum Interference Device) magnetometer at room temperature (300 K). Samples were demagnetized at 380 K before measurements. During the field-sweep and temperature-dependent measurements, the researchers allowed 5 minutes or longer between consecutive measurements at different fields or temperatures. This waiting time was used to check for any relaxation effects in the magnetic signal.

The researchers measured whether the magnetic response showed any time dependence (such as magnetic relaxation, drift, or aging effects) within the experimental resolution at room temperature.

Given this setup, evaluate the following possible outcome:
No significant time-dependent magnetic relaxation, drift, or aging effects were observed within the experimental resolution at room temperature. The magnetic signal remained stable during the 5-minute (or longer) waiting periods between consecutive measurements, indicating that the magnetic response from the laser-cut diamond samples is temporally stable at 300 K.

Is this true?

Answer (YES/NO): YES